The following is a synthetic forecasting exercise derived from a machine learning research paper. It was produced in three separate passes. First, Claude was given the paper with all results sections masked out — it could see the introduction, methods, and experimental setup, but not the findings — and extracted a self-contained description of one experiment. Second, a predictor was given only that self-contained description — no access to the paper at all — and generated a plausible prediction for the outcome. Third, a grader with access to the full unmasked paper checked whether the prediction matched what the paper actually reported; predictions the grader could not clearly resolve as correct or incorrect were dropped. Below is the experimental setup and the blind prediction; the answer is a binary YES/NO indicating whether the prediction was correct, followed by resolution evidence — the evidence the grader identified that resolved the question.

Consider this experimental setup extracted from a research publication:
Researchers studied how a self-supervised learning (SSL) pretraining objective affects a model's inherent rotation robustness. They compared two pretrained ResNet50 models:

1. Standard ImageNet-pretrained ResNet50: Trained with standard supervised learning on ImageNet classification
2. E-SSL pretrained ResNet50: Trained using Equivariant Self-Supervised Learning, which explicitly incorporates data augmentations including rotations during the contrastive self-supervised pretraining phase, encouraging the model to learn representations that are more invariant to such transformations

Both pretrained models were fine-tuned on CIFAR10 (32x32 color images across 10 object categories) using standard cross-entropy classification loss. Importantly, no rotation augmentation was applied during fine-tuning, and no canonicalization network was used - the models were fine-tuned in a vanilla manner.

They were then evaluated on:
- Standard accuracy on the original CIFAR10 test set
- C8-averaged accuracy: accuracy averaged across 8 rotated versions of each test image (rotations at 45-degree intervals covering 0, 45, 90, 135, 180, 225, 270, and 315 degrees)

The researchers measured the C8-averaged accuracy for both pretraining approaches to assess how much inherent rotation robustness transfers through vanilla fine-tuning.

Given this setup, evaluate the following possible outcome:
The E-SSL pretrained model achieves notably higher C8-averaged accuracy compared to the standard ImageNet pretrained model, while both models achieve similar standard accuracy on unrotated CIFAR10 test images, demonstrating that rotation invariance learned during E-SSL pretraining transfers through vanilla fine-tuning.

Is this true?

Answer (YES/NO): NO